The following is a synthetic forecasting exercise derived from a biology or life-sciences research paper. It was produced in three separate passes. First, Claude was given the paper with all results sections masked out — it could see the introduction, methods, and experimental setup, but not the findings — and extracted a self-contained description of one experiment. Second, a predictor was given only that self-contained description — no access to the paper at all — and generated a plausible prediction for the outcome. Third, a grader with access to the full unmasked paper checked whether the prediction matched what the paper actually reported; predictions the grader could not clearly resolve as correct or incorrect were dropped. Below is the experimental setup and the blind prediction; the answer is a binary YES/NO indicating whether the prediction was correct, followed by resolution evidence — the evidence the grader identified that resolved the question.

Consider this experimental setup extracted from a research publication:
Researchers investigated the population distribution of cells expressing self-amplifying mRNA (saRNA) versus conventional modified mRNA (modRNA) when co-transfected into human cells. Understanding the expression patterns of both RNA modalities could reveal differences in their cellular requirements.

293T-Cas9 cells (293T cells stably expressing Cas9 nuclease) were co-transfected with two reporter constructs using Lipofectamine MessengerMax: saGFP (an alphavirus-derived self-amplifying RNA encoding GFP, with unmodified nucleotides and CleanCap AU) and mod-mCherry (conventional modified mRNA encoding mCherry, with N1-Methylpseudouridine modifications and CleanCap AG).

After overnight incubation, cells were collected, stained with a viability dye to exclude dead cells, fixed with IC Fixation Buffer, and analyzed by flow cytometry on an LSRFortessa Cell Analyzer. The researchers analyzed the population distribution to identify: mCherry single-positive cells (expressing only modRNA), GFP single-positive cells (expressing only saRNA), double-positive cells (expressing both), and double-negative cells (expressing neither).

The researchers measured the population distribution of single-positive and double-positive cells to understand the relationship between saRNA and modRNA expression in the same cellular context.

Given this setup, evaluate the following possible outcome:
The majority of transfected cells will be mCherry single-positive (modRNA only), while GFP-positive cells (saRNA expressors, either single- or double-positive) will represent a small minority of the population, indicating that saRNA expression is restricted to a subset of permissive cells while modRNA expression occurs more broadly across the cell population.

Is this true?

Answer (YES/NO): NO